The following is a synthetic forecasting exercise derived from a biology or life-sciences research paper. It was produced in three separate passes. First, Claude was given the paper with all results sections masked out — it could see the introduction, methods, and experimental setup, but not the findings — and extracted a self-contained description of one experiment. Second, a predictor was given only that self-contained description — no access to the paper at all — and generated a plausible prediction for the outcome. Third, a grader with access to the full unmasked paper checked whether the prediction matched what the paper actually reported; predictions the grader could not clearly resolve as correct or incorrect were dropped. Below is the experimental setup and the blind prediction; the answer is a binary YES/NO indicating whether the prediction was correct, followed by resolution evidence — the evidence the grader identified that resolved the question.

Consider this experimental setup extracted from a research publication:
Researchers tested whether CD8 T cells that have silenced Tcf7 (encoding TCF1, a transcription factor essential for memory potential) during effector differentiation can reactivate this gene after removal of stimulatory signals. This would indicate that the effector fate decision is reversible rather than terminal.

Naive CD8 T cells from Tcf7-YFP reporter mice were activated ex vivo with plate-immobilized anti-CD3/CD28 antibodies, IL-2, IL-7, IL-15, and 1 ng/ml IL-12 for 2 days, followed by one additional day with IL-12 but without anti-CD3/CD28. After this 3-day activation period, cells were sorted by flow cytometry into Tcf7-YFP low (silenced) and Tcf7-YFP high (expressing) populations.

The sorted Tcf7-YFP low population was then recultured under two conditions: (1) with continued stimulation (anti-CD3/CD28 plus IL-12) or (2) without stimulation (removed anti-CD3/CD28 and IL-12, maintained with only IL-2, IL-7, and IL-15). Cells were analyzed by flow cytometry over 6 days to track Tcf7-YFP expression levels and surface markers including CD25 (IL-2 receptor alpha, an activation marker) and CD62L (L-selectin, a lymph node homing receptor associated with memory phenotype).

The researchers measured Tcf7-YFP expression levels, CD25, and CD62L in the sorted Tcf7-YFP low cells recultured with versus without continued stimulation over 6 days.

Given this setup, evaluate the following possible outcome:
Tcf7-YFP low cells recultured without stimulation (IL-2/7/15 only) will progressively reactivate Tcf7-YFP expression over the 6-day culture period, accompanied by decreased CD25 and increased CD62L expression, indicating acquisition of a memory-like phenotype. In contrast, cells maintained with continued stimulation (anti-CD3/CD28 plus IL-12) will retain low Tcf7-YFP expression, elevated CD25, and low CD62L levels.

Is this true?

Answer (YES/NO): YES